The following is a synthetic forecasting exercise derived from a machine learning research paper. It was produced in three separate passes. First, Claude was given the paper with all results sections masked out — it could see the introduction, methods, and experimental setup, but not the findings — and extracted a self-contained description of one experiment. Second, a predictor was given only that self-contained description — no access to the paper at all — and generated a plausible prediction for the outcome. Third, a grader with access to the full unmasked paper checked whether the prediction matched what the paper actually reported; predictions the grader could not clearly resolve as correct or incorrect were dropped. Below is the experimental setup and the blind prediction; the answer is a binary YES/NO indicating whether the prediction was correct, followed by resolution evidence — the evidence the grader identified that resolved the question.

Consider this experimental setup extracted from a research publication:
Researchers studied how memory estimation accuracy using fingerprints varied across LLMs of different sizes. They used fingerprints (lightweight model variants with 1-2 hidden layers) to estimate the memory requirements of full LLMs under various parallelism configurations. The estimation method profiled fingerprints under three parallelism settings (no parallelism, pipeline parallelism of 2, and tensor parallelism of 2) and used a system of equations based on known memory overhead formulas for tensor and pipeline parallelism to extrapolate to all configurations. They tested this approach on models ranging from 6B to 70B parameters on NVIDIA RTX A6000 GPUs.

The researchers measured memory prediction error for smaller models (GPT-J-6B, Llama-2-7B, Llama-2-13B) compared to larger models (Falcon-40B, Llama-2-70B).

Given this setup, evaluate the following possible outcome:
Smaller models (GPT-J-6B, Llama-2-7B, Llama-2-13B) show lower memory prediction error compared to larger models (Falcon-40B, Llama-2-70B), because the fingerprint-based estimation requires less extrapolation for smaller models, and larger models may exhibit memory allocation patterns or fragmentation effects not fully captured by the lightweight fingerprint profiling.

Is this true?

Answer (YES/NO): NO